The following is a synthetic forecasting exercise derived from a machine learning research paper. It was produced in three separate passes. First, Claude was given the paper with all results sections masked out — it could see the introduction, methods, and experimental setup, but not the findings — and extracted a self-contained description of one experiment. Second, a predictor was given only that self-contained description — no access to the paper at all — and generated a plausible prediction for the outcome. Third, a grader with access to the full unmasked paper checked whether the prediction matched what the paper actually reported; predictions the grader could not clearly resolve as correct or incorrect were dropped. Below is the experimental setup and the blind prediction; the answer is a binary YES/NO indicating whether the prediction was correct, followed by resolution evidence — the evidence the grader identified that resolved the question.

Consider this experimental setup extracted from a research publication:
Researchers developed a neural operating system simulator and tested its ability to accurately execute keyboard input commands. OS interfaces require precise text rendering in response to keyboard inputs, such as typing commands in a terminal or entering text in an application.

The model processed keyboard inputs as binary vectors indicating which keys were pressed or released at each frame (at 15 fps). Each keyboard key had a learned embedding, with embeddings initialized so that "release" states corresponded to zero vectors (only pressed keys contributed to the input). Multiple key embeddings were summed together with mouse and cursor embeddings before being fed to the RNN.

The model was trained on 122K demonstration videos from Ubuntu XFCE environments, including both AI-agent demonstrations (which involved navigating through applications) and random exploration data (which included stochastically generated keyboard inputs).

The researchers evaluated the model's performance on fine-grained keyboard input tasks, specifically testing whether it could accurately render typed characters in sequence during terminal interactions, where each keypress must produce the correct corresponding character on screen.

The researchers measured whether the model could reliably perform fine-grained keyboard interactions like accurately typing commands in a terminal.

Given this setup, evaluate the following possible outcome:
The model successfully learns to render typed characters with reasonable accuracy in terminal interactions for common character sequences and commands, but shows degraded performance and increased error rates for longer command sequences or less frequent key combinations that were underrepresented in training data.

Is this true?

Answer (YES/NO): NO